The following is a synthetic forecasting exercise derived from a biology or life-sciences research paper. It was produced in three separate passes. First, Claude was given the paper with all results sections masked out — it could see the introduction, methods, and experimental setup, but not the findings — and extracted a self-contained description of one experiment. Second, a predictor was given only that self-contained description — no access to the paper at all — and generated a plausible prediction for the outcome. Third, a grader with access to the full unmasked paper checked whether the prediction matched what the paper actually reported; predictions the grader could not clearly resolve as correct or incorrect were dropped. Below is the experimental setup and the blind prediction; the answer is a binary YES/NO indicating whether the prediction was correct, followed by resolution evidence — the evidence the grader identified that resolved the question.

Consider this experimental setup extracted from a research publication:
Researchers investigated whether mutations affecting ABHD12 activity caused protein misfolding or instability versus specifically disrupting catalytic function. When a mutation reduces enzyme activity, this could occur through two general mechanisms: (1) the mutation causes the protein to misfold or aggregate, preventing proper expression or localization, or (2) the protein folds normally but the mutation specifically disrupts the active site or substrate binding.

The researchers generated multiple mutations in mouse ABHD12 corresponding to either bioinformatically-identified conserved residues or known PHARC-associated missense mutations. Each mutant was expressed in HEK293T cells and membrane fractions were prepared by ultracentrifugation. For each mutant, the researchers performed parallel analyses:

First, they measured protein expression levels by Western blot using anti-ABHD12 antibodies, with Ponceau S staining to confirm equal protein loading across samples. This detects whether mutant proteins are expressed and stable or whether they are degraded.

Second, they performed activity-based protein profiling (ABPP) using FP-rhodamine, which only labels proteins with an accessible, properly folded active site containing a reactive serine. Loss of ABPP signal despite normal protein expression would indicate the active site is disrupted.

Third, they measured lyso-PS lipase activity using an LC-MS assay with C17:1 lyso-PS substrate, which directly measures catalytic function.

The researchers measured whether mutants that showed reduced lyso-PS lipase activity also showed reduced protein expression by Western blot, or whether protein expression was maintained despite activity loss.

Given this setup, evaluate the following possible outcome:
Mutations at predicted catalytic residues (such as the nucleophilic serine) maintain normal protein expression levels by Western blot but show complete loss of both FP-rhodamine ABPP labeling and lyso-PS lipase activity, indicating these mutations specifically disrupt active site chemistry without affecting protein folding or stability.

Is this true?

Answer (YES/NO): NO